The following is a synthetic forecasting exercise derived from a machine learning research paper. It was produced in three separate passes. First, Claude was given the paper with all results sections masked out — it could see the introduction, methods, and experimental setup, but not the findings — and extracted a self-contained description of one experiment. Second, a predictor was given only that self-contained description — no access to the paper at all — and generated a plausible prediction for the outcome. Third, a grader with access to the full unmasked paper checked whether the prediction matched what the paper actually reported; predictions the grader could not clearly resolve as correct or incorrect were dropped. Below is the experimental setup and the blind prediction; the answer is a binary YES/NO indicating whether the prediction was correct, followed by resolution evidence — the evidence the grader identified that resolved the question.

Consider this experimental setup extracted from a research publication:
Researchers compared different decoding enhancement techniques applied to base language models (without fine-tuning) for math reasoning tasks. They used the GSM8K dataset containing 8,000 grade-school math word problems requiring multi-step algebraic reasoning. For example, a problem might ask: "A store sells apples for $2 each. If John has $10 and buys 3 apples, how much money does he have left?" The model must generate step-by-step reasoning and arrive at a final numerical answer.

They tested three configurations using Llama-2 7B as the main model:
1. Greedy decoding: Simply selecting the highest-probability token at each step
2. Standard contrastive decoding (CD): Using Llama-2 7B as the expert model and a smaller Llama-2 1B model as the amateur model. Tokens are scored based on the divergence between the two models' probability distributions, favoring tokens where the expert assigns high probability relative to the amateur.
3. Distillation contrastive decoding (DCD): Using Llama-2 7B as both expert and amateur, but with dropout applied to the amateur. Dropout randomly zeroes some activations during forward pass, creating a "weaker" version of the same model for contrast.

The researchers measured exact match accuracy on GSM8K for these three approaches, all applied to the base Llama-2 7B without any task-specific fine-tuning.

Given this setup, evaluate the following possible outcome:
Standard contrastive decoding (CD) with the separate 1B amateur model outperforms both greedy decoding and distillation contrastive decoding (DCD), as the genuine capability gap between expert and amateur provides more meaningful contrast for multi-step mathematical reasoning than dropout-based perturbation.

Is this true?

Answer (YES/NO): NO